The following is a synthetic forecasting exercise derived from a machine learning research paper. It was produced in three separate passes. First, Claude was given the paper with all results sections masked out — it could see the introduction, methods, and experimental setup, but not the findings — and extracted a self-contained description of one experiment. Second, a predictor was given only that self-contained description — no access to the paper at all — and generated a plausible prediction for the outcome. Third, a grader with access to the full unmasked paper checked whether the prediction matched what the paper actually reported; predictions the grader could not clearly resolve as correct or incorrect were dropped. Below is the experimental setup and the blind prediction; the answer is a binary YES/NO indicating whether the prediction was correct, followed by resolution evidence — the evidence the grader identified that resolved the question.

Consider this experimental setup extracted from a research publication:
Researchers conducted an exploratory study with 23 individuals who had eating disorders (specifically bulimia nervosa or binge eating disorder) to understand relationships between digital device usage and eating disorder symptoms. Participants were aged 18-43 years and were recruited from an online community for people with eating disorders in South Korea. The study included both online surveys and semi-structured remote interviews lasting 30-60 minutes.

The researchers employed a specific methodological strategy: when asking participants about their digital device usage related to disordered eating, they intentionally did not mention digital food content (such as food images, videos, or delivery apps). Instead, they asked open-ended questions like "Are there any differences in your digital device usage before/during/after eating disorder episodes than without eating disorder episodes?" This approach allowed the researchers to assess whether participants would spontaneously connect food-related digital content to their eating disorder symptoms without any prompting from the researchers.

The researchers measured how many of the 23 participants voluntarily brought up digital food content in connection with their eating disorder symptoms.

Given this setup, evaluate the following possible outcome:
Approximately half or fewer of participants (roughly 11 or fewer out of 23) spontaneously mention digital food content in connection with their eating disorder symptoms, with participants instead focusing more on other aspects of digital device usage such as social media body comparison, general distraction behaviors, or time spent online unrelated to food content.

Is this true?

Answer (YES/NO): NO